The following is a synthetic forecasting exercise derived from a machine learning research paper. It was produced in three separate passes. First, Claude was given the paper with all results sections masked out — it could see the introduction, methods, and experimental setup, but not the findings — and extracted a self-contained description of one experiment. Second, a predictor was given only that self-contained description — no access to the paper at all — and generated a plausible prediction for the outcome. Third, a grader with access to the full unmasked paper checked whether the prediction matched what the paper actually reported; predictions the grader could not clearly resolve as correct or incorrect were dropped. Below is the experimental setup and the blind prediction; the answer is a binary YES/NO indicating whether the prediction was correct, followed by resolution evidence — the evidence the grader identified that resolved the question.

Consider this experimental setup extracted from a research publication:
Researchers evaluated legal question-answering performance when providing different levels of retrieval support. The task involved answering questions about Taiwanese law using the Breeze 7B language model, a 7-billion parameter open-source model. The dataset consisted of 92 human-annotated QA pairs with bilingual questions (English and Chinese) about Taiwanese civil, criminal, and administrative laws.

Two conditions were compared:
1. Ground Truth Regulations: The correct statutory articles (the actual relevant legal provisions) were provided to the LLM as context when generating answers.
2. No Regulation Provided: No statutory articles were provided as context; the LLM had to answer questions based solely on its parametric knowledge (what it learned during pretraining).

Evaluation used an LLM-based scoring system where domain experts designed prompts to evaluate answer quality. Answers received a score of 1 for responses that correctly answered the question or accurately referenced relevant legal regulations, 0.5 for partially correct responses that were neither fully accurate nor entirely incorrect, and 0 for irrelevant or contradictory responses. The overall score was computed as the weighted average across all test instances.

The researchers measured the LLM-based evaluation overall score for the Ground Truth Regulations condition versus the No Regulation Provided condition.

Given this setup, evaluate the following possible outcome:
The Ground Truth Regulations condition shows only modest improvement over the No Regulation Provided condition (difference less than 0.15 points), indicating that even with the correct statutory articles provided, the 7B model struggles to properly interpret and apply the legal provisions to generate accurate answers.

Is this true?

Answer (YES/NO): NO